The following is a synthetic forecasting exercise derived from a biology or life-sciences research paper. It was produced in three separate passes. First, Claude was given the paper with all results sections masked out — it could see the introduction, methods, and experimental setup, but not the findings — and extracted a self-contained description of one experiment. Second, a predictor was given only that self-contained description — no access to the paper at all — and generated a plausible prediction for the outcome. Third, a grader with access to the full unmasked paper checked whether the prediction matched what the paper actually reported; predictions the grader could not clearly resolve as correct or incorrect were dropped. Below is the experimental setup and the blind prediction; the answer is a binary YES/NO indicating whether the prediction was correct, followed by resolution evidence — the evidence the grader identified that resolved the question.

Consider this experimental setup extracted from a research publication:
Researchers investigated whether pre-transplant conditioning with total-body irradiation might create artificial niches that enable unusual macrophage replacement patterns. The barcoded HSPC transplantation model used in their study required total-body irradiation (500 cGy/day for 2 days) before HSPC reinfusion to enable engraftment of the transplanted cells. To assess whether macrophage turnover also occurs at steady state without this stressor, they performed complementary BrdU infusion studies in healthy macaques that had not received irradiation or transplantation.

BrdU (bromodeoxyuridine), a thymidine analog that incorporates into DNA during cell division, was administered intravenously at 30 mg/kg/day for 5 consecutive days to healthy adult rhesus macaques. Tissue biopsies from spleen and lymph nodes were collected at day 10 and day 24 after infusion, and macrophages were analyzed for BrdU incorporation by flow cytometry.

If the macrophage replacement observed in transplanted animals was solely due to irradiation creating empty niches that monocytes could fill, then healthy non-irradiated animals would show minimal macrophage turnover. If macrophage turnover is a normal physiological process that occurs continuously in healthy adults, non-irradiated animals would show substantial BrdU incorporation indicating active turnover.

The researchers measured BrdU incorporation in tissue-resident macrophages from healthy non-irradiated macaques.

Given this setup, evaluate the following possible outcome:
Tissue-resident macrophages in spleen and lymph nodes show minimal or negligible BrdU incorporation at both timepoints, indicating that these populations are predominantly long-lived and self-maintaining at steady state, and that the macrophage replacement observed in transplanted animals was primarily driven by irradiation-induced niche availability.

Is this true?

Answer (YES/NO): NO